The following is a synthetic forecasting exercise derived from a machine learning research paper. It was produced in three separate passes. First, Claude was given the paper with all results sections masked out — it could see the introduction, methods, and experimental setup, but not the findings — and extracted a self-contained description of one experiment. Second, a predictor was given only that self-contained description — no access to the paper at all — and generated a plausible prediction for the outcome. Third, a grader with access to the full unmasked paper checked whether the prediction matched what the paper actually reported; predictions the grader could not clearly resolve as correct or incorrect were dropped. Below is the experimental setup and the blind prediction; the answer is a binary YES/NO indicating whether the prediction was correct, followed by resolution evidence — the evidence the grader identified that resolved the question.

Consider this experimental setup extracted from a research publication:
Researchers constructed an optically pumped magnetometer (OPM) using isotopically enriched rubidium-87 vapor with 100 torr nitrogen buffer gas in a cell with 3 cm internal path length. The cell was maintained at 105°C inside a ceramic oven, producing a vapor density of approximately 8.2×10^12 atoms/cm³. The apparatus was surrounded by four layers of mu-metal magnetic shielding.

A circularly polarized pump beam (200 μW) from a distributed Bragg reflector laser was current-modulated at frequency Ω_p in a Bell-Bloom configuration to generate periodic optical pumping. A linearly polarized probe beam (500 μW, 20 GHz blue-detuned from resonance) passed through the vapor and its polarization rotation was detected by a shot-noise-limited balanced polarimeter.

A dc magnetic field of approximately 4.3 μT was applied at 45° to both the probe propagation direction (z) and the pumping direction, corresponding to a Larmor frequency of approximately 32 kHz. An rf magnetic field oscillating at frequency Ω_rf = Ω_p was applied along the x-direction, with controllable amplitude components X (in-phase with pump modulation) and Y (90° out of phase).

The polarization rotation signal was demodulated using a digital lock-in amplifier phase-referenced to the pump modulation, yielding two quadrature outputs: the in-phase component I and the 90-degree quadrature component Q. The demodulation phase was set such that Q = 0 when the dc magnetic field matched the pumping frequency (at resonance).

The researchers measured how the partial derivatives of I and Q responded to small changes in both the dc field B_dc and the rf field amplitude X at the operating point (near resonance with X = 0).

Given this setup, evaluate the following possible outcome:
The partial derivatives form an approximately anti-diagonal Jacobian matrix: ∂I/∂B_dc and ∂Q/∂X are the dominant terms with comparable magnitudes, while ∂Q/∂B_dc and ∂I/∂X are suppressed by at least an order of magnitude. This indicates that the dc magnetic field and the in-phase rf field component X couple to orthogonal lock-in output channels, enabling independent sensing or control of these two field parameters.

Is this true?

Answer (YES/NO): NO